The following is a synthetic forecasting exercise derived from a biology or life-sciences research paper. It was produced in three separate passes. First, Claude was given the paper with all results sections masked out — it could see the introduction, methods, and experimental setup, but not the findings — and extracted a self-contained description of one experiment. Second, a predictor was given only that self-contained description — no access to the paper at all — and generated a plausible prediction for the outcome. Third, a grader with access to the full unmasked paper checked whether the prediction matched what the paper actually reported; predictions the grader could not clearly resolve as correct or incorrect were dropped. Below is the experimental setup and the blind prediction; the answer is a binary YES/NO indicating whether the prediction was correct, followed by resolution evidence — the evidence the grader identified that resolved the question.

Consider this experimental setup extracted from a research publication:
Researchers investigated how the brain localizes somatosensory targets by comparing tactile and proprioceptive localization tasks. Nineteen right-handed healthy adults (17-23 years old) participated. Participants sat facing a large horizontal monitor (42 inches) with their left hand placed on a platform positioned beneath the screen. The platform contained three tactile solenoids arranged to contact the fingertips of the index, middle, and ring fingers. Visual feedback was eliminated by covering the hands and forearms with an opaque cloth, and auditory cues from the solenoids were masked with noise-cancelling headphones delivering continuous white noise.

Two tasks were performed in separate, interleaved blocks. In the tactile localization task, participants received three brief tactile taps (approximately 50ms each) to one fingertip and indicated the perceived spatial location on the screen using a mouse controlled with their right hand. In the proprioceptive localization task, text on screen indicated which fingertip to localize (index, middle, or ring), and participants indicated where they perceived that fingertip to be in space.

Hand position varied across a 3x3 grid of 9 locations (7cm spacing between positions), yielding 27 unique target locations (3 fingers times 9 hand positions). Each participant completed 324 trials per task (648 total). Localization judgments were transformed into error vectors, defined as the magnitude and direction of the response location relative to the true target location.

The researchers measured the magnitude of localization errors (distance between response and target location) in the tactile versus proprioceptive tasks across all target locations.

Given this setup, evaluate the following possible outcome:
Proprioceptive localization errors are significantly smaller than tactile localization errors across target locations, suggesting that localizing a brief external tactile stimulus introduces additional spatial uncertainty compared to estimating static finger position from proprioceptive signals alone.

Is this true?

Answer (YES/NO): NO